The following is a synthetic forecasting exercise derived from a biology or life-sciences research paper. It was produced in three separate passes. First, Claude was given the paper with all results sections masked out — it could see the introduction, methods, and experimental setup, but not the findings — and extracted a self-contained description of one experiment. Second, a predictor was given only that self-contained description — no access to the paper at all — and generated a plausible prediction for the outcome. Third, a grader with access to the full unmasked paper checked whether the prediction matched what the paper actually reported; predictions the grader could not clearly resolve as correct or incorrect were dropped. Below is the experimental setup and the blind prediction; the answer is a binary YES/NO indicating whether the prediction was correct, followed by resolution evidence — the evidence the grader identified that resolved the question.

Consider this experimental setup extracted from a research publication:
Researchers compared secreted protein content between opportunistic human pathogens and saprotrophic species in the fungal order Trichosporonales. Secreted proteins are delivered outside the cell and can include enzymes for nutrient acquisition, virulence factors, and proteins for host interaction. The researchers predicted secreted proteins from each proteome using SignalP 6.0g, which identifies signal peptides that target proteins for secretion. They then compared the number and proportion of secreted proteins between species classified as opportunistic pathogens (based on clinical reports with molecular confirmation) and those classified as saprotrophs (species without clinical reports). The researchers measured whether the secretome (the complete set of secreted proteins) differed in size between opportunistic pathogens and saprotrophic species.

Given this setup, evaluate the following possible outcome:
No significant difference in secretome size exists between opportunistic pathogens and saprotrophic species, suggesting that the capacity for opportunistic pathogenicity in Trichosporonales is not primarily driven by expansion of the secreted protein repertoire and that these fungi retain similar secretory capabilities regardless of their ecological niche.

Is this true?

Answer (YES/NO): YES